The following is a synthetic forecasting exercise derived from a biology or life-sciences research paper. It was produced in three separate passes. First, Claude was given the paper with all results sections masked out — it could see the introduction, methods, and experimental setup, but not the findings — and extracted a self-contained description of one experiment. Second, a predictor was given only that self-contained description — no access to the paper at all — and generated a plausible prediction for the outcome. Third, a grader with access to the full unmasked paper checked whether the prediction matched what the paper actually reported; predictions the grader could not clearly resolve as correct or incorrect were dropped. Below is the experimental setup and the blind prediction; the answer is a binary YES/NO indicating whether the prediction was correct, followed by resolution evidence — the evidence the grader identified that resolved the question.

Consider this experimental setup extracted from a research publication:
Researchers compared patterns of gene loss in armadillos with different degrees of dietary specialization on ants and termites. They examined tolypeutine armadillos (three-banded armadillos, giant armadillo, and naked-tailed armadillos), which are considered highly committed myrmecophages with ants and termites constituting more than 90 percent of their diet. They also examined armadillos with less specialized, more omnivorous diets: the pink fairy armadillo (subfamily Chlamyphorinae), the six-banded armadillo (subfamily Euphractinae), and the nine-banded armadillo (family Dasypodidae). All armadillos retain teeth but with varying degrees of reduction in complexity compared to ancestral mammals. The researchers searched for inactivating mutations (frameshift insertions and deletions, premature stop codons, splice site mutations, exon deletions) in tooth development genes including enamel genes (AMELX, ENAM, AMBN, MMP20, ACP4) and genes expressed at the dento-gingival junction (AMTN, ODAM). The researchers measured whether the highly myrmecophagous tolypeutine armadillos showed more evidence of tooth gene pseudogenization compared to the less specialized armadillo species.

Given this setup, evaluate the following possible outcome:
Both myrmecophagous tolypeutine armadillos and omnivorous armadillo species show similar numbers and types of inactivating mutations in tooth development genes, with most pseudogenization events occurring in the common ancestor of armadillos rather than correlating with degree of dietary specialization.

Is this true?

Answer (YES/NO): NO